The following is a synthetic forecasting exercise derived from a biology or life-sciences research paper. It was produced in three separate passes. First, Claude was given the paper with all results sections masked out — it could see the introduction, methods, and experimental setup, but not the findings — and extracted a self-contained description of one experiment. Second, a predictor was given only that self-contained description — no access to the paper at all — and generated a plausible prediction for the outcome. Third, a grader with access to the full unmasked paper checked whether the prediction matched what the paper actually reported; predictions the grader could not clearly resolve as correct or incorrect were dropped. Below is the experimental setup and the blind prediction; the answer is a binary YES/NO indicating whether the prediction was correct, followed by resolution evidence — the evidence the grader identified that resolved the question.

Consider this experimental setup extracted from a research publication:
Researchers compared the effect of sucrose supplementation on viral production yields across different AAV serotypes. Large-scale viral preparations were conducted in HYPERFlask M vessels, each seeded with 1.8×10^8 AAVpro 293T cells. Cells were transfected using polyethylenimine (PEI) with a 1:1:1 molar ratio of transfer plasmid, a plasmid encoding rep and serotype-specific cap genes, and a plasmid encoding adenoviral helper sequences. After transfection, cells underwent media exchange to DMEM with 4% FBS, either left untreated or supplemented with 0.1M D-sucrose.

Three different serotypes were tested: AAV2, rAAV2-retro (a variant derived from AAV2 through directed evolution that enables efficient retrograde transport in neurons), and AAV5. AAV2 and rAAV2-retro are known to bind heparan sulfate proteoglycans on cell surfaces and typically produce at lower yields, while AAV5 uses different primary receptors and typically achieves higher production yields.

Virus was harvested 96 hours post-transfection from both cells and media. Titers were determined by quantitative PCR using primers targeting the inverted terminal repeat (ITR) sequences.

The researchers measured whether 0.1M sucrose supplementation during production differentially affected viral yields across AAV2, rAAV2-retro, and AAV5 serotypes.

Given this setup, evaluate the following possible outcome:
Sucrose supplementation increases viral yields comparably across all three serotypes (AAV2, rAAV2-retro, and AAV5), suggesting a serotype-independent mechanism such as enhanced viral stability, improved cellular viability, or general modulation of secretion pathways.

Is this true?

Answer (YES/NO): NO